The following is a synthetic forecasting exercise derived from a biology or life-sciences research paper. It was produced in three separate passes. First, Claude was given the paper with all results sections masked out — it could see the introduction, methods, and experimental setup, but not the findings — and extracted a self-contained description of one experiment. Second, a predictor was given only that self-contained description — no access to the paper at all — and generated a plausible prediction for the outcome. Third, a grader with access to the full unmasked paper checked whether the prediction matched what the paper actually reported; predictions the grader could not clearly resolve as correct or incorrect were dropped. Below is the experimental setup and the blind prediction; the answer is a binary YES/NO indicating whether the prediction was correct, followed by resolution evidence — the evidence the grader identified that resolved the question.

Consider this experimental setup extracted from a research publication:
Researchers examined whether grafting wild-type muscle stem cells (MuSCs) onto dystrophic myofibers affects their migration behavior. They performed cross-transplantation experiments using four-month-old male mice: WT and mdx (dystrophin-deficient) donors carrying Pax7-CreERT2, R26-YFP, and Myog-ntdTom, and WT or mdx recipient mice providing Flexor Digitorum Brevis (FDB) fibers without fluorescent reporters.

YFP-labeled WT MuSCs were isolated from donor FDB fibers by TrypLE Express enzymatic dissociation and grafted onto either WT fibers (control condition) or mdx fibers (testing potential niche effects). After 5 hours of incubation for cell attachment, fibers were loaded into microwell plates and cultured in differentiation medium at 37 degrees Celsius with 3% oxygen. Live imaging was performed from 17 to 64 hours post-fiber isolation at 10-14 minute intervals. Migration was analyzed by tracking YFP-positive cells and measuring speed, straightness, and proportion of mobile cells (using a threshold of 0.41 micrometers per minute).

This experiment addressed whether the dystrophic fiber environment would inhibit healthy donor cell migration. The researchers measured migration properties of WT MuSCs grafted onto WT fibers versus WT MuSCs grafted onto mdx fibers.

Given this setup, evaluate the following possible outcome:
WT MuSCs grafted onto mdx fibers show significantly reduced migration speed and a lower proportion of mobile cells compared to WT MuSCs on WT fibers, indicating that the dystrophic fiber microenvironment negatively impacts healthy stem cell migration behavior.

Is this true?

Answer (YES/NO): YES